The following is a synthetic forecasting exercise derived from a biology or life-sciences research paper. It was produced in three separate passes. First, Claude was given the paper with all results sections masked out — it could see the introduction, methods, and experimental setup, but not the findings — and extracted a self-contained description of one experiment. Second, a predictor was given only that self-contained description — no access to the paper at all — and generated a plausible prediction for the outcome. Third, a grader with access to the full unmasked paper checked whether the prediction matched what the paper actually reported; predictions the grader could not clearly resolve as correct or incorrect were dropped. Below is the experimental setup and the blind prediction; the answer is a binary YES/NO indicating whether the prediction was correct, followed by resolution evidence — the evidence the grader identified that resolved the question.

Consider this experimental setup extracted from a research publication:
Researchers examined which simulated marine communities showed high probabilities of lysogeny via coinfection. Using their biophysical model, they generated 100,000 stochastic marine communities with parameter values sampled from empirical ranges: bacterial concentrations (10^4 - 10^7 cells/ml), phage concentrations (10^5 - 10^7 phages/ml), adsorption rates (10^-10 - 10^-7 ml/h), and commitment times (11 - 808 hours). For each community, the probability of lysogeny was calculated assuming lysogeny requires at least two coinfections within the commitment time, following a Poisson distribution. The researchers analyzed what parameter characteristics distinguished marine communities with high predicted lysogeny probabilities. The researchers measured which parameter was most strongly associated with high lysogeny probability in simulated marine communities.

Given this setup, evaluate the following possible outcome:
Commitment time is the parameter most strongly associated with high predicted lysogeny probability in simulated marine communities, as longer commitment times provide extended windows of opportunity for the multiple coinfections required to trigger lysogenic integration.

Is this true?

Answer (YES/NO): YES